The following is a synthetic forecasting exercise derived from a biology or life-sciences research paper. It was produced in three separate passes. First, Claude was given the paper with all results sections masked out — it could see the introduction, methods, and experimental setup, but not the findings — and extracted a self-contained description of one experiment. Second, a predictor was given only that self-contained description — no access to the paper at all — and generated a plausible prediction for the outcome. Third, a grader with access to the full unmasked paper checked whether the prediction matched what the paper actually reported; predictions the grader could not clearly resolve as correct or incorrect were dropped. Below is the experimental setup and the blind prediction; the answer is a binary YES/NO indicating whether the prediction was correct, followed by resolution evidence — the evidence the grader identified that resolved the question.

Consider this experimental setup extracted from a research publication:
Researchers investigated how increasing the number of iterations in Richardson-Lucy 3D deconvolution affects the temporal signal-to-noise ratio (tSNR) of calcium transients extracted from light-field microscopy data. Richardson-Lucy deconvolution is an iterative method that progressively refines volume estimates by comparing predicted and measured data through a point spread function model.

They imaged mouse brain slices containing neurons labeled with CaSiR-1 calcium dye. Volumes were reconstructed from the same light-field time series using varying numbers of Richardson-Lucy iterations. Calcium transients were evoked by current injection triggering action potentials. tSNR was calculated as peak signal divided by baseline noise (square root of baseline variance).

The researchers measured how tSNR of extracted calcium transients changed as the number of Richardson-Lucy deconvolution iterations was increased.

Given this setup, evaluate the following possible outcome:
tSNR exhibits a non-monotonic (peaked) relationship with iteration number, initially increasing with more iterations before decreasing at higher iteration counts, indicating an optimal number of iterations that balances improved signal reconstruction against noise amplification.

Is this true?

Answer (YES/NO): NO